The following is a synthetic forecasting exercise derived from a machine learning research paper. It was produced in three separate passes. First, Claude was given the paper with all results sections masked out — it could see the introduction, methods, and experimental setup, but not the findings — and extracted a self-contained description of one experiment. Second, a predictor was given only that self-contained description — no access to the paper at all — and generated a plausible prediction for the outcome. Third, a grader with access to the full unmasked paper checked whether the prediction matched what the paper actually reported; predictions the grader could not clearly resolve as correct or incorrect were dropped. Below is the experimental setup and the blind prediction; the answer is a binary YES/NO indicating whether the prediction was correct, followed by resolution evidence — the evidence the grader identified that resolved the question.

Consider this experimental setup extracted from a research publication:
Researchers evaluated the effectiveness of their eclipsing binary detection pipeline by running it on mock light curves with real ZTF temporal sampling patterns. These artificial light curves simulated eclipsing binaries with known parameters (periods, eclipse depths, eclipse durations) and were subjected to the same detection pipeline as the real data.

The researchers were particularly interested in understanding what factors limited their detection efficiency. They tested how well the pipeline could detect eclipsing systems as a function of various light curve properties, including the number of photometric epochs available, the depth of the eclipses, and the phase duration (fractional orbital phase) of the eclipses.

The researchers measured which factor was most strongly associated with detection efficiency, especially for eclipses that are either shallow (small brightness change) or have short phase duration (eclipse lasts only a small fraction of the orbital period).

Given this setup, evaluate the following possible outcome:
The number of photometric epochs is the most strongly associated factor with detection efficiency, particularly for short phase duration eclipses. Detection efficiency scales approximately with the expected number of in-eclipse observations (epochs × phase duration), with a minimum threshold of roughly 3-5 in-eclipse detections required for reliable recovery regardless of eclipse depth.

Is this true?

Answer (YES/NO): NO